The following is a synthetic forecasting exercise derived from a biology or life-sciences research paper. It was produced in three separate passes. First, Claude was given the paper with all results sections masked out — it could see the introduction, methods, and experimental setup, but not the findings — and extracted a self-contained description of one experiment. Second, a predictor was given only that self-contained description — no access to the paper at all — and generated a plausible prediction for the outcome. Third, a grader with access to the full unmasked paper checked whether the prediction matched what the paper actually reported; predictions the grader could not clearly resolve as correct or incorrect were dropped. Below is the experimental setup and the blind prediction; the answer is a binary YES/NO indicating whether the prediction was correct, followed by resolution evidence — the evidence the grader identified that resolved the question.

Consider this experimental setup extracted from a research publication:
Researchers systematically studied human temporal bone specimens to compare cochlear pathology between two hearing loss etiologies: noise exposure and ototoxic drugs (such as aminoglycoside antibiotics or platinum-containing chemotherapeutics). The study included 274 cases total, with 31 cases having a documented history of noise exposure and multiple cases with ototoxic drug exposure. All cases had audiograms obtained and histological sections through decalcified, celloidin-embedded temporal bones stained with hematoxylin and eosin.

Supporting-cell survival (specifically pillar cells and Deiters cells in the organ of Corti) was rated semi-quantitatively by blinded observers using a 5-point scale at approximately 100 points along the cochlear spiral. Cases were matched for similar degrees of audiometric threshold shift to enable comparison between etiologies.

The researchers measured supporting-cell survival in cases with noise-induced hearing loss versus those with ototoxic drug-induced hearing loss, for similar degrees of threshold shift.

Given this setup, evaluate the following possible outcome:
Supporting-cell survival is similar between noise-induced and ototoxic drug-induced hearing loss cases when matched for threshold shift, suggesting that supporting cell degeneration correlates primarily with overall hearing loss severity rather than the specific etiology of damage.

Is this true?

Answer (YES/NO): NO